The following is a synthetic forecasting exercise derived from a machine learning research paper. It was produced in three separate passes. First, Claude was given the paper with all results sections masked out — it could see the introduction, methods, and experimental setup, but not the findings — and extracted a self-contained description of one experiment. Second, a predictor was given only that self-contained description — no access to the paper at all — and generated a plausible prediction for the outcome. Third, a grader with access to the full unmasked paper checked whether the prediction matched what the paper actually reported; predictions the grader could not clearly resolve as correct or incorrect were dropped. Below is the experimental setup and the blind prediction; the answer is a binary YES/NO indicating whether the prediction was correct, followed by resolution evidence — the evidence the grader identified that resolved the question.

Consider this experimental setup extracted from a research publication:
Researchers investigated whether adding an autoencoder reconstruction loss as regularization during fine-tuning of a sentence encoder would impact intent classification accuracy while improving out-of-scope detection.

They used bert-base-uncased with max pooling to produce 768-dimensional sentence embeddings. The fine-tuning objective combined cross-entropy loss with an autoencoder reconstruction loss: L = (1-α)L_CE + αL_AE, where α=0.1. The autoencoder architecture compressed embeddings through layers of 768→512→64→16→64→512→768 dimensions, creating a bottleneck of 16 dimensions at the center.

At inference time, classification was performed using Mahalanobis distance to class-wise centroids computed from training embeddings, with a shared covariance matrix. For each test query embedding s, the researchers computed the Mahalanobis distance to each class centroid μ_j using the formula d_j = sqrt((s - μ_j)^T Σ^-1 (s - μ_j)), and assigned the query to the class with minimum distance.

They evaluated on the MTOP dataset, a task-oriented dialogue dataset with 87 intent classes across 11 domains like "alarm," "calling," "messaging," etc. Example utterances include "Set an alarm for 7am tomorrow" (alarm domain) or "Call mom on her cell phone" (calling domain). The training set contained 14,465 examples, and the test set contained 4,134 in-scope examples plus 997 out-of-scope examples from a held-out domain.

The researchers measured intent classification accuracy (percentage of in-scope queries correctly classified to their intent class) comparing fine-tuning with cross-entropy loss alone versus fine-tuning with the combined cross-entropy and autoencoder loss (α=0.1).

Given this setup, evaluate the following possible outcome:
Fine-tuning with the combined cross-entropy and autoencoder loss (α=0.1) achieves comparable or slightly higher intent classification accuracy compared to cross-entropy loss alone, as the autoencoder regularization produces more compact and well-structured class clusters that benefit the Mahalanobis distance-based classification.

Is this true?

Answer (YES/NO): YES